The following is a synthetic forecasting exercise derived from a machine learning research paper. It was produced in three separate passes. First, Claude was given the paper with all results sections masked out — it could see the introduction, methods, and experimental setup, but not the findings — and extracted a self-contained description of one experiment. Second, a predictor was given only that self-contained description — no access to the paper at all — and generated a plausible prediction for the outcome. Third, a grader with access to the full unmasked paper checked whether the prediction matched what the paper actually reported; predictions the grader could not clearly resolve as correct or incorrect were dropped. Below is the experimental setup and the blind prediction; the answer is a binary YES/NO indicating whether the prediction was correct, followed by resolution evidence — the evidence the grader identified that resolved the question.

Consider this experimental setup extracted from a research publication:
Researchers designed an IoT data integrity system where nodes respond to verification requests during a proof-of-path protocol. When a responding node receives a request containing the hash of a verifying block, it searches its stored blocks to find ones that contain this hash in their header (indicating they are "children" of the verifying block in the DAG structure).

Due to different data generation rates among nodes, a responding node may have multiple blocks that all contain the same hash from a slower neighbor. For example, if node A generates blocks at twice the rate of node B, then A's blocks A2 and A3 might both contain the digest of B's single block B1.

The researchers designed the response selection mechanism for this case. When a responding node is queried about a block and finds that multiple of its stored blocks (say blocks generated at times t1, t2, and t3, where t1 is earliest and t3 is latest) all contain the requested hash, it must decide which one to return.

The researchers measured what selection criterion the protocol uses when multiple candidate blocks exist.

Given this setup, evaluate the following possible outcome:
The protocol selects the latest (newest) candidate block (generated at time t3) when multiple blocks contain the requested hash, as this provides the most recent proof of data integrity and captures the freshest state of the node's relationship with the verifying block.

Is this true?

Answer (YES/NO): NO